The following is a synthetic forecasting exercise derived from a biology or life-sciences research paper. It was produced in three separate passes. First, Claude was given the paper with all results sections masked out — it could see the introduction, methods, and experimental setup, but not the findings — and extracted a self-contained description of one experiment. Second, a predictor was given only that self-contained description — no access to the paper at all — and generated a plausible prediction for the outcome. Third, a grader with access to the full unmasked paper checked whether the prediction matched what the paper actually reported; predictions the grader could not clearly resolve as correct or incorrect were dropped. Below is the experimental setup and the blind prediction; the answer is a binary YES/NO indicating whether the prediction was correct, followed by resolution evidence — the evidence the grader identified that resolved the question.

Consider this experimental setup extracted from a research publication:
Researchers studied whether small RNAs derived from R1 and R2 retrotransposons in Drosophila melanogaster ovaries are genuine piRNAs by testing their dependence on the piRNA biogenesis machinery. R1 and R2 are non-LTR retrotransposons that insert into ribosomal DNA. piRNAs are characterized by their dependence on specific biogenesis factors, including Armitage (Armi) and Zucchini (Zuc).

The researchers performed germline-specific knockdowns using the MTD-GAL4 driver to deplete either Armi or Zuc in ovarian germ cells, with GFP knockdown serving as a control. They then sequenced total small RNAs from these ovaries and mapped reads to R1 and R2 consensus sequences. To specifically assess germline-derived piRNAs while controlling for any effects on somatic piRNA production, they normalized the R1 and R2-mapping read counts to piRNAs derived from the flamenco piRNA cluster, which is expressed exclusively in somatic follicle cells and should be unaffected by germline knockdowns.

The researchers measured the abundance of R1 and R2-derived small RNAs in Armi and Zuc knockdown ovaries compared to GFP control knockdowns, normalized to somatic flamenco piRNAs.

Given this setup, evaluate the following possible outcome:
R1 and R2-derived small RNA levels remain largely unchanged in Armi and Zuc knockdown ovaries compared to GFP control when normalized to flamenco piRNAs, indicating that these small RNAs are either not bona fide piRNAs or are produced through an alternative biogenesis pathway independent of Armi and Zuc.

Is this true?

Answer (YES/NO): NO